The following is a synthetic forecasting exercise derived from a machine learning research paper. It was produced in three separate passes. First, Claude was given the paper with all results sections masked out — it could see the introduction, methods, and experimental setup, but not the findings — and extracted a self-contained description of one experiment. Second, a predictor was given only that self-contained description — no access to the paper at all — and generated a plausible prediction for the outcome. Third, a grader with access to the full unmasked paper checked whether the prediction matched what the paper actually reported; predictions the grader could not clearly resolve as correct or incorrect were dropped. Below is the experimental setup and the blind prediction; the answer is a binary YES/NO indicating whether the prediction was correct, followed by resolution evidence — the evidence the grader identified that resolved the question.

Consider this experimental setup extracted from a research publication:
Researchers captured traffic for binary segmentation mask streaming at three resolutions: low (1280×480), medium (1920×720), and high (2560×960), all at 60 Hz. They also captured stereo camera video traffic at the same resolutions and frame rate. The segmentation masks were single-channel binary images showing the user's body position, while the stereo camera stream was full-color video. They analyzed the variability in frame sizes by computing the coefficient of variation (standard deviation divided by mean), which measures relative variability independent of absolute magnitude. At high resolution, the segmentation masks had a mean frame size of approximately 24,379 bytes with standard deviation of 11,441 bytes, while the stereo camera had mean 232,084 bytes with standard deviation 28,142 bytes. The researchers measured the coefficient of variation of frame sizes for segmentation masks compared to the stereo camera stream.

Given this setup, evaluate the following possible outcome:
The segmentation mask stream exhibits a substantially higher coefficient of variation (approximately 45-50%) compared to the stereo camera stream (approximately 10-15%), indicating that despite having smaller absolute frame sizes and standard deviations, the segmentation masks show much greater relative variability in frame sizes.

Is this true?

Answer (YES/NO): YES